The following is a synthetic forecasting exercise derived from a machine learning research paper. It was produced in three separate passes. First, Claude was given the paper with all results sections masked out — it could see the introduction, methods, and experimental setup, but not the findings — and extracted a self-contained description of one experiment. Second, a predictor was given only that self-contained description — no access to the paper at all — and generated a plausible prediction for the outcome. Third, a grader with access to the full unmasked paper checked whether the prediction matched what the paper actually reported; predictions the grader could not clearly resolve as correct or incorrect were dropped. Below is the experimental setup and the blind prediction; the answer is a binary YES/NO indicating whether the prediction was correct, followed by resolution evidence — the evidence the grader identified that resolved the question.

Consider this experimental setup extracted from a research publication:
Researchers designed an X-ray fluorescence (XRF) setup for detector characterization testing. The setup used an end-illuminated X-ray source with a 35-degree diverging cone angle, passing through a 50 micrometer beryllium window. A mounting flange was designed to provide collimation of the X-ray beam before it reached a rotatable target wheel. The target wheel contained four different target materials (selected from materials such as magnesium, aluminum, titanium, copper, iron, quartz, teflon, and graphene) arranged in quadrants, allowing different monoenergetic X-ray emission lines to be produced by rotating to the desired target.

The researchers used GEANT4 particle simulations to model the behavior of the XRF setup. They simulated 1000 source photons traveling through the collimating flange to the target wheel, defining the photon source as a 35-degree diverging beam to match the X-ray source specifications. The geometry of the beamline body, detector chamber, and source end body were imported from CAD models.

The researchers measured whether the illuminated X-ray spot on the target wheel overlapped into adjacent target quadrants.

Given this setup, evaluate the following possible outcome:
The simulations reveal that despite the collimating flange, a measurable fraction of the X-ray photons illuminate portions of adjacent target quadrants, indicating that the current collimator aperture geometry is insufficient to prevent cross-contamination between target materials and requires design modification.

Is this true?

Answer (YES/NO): NO